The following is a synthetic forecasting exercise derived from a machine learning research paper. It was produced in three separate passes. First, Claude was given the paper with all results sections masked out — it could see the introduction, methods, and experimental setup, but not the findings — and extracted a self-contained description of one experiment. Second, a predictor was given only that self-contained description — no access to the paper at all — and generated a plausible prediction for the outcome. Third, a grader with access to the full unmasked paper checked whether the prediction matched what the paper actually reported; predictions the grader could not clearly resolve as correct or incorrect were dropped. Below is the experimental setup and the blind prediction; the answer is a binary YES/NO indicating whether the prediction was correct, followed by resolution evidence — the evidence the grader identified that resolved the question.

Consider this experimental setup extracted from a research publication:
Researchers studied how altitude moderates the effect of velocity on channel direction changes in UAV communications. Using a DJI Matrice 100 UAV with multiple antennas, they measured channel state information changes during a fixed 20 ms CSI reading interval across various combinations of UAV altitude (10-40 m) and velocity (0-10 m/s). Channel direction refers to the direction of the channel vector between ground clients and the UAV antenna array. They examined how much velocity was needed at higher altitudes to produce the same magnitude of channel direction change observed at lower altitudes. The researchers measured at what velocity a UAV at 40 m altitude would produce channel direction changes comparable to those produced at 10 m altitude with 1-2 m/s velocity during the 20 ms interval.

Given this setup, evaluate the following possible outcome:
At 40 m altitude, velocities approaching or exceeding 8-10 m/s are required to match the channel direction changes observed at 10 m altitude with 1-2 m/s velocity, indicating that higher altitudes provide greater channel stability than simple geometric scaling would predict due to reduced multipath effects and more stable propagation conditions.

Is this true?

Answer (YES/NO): YES